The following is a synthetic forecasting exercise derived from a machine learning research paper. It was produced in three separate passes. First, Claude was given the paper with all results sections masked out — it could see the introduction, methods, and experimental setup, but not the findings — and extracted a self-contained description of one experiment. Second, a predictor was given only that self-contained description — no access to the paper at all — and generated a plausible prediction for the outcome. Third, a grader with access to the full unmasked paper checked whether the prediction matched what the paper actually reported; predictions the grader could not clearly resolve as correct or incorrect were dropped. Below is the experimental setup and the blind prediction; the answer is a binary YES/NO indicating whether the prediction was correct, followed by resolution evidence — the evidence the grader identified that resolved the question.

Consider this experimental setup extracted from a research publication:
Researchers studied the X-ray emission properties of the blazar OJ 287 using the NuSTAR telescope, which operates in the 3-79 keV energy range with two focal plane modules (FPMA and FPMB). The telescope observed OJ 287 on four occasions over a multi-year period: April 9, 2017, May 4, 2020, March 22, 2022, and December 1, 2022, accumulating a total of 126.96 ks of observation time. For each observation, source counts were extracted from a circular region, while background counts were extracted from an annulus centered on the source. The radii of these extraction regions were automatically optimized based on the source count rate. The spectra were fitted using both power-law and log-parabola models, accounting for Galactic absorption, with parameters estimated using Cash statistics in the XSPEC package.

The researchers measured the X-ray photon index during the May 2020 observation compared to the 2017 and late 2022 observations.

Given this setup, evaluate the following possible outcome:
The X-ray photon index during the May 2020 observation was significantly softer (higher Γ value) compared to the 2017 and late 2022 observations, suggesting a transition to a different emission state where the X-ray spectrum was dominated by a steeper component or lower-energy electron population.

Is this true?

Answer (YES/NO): YES